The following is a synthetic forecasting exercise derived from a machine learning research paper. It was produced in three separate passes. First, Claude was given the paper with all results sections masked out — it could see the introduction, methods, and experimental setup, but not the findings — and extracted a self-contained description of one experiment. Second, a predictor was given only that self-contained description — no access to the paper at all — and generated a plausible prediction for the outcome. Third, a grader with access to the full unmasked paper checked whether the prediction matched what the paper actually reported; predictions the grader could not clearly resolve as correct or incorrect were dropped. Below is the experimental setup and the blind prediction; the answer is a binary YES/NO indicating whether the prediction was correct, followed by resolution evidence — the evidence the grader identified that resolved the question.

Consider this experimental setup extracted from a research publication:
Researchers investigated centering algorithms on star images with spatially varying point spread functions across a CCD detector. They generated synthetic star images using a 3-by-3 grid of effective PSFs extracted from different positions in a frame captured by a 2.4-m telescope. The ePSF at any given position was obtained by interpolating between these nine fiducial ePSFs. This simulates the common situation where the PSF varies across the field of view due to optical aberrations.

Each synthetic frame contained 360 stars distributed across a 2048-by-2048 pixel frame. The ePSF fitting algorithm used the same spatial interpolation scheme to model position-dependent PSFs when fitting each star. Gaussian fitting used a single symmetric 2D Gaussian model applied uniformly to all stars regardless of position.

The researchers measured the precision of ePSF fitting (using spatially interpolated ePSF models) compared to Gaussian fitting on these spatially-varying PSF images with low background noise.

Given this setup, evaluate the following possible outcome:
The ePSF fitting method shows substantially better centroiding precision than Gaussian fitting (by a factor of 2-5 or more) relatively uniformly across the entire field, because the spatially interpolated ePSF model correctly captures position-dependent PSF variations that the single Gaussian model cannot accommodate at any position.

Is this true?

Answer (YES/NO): NO